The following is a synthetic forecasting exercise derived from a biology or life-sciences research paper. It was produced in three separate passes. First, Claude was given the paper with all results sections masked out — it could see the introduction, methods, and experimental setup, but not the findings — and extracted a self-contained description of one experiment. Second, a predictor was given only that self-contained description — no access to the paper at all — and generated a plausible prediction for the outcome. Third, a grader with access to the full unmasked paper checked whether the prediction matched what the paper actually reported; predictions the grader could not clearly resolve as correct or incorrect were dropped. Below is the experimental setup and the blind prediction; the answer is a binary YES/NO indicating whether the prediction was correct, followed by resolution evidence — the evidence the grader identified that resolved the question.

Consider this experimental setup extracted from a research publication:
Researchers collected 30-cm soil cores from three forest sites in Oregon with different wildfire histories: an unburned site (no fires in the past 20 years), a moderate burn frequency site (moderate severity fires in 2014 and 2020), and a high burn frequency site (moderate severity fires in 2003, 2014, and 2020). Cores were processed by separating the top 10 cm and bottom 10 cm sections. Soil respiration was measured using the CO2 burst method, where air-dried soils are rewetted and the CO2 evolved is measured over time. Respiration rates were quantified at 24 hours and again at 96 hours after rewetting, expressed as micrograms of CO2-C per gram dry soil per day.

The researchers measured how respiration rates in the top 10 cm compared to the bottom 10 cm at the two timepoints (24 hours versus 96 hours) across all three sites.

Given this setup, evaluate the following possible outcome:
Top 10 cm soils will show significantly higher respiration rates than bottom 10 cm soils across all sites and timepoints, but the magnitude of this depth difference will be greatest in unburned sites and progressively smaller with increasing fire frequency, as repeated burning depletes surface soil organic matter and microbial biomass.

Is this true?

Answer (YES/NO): NO